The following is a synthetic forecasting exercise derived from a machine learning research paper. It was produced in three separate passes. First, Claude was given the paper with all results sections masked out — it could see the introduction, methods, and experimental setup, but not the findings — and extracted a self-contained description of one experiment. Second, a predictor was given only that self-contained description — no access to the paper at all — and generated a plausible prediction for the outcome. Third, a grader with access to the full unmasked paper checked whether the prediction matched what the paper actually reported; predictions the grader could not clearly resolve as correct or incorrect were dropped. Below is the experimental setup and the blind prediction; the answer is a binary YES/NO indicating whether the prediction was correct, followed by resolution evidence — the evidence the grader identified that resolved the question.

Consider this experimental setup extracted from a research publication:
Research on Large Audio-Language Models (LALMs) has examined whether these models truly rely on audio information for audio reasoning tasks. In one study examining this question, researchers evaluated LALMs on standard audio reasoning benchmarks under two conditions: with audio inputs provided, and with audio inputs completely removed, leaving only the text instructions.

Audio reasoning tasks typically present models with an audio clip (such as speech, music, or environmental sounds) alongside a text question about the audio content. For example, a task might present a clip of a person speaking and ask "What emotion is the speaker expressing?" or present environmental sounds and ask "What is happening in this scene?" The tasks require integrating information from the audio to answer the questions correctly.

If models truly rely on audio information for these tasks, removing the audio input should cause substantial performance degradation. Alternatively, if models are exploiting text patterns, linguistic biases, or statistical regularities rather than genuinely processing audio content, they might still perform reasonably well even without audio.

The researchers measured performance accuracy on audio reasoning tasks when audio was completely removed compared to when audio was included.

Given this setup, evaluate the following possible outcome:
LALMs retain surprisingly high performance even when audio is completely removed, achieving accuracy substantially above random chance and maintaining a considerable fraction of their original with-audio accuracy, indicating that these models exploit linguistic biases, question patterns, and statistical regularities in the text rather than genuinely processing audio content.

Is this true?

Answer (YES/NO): YES